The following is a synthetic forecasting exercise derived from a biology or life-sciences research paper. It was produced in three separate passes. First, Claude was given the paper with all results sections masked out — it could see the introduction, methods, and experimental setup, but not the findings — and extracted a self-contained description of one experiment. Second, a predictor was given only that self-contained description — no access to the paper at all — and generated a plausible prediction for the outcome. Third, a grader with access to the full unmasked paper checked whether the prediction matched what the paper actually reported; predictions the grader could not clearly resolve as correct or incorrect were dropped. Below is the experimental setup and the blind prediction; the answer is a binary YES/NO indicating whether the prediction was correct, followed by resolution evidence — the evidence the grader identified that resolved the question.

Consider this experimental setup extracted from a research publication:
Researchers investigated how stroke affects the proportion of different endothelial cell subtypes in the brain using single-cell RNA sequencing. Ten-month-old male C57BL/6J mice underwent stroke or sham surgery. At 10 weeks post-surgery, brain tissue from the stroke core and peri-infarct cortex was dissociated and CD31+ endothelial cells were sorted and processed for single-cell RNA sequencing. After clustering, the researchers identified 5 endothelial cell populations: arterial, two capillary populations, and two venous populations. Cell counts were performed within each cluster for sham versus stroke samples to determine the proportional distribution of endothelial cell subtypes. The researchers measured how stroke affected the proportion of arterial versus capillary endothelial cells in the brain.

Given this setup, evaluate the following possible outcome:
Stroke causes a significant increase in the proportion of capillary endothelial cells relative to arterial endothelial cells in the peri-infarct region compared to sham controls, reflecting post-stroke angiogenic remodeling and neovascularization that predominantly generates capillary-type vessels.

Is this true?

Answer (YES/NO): YES